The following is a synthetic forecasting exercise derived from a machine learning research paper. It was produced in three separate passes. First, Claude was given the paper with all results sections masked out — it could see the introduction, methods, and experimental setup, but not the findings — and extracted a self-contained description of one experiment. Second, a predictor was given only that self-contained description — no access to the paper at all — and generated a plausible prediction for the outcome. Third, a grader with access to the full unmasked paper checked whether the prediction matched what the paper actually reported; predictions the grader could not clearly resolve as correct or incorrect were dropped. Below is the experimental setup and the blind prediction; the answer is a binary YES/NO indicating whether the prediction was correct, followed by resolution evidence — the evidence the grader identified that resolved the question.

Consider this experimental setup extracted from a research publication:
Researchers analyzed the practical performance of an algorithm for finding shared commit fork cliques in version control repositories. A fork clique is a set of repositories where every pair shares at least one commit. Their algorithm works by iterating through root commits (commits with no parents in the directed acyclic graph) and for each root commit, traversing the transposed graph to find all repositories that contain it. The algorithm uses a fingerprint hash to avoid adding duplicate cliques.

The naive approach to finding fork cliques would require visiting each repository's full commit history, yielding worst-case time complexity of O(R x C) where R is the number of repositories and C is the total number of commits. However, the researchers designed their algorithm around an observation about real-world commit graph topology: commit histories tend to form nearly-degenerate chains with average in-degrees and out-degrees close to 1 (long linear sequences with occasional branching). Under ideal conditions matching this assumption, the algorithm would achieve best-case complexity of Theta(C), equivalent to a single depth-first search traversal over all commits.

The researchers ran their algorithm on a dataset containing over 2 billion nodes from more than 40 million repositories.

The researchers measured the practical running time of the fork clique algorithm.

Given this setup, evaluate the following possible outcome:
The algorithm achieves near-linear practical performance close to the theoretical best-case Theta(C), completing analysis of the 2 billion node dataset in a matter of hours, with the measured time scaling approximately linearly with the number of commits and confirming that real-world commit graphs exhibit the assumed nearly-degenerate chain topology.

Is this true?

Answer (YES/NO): YES